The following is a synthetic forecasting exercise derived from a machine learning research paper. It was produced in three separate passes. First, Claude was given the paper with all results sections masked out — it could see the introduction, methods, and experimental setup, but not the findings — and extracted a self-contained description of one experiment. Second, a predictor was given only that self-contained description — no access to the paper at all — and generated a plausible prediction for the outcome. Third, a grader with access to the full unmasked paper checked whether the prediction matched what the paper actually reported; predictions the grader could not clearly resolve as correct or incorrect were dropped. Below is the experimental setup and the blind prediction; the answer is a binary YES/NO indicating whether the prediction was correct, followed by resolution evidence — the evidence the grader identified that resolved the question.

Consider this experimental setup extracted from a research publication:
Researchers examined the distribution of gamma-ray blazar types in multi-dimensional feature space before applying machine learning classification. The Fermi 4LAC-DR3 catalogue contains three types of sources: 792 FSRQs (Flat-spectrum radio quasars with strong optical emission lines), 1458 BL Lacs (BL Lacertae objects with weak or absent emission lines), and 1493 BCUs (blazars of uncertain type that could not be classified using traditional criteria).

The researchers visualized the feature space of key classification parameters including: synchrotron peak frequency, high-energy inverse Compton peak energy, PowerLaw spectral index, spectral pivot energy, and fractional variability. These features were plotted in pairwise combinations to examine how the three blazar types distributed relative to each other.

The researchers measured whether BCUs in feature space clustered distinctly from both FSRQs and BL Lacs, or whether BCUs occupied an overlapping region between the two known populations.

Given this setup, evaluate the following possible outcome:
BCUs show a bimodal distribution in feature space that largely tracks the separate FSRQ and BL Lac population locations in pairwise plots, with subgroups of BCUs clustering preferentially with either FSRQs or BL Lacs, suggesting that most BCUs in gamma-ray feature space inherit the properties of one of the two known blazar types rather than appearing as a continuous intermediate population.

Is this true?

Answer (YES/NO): NO